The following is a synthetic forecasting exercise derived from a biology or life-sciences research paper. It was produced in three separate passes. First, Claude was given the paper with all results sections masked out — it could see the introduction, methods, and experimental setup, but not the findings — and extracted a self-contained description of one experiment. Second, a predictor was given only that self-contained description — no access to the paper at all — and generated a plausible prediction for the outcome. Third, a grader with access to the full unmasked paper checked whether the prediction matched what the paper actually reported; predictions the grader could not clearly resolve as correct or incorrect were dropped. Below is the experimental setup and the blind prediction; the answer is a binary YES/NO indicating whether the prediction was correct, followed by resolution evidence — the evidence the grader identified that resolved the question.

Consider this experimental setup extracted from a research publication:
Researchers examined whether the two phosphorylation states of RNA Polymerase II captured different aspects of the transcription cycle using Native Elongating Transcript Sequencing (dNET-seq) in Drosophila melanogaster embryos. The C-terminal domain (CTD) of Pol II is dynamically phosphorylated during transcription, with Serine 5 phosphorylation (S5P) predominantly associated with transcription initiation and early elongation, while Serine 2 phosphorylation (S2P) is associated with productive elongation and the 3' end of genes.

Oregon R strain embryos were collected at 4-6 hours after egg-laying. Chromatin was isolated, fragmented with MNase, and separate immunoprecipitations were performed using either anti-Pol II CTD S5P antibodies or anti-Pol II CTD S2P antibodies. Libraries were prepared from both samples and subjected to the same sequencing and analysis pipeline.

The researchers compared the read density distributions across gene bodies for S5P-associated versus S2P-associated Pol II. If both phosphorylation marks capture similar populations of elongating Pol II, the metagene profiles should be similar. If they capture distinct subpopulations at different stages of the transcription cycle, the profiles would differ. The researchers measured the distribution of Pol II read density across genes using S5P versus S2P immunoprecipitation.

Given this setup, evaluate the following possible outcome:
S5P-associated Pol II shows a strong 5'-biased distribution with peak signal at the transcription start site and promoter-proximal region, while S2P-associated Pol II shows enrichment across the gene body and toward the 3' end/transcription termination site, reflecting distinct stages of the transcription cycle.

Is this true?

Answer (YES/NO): NO